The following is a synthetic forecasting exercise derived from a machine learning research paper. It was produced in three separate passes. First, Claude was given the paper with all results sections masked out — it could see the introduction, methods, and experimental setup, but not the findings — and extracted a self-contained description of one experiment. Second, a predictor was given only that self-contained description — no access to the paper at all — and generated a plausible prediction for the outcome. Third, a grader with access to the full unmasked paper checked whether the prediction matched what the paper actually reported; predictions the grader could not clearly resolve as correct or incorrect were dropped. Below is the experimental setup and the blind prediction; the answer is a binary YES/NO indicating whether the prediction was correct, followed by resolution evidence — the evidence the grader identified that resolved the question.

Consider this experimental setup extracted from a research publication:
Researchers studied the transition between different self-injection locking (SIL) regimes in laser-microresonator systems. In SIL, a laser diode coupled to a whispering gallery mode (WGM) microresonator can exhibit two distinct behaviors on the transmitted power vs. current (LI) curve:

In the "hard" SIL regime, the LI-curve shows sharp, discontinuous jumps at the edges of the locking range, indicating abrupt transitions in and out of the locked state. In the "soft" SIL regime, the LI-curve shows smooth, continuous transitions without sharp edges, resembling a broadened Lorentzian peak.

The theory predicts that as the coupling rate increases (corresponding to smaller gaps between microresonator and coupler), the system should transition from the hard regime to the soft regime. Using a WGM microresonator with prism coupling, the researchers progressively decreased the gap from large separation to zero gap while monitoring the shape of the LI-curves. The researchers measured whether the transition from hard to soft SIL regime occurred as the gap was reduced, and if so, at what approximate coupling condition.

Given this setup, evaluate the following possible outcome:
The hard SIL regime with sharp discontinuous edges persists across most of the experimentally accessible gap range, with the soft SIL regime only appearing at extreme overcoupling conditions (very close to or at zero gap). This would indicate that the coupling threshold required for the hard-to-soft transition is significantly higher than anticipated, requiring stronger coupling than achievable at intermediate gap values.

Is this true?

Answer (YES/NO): NO